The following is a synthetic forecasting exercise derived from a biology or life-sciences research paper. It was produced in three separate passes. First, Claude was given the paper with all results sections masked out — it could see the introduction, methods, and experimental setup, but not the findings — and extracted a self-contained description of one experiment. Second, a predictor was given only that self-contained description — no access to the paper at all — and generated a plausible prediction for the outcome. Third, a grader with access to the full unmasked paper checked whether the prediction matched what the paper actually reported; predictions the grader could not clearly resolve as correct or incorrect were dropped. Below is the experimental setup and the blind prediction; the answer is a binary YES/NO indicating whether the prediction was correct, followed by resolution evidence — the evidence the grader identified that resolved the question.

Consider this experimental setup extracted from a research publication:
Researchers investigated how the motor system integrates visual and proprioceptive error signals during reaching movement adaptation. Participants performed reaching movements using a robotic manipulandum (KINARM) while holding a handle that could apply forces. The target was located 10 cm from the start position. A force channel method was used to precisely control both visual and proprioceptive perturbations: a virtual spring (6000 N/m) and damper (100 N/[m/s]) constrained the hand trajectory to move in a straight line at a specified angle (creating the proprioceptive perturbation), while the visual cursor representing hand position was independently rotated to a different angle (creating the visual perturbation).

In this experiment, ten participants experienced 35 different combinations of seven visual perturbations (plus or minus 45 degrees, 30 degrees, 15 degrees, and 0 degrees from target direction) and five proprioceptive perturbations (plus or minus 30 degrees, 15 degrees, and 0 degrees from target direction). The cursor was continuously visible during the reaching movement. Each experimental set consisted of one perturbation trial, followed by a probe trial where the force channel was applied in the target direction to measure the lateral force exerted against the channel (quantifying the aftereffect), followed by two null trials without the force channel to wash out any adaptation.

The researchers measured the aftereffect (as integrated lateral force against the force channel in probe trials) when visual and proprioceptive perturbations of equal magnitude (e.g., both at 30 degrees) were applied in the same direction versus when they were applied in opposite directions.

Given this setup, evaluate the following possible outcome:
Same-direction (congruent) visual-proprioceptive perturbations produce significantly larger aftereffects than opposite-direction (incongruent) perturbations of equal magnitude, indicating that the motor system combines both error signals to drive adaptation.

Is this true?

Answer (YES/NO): YES